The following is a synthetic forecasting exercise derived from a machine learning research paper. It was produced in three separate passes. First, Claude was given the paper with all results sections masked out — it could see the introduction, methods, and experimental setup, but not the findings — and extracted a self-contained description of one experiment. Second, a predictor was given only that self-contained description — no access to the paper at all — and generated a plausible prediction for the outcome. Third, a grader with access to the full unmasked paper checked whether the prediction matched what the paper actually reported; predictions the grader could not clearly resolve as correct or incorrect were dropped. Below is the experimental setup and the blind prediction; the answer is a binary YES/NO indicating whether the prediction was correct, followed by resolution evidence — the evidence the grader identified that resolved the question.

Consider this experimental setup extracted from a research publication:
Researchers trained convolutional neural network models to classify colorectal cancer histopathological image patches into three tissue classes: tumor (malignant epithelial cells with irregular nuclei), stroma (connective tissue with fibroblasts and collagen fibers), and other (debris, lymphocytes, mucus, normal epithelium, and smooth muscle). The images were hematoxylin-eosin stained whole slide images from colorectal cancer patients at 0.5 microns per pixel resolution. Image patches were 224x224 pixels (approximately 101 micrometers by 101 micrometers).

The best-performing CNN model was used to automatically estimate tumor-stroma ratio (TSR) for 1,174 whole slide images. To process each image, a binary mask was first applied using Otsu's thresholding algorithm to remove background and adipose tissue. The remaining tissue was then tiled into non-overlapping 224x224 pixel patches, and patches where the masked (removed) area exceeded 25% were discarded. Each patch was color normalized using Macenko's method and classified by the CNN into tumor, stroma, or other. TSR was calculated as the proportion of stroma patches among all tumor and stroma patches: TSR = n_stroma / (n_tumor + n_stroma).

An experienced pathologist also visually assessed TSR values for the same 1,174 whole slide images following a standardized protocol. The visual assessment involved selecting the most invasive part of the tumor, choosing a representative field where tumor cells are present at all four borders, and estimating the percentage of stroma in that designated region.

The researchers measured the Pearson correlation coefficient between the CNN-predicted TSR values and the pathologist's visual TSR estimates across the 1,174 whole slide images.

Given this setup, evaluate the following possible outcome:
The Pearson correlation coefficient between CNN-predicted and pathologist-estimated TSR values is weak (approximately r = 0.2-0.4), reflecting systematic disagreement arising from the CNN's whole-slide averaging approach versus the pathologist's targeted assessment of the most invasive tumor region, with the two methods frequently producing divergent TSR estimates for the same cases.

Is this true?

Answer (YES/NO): NO